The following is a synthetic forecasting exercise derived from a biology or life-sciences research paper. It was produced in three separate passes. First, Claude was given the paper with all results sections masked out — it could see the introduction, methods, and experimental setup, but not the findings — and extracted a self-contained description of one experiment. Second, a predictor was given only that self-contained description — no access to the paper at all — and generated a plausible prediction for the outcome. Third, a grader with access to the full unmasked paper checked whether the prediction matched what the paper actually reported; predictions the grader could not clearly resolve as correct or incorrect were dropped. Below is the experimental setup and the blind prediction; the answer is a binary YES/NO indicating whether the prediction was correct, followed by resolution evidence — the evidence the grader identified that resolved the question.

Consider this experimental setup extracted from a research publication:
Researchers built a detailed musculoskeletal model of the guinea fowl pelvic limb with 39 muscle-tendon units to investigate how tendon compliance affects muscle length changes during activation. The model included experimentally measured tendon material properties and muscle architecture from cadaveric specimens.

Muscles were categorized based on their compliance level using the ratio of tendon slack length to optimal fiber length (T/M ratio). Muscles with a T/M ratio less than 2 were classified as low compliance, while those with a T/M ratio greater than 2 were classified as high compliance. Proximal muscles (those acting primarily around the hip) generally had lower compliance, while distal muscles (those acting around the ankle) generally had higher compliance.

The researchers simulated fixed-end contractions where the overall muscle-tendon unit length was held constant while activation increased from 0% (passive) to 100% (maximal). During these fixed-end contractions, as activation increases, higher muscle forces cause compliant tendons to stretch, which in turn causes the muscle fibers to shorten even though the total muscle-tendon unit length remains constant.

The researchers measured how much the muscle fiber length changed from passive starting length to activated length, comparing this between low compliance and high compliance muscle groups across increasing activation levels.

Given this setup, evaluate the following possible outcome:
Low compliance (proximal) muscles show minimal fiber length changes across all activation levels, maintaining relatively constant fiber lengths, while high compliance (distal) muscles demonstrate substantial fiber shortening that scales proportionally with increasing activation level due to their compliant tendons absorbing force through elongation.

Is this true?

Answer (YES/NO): NO